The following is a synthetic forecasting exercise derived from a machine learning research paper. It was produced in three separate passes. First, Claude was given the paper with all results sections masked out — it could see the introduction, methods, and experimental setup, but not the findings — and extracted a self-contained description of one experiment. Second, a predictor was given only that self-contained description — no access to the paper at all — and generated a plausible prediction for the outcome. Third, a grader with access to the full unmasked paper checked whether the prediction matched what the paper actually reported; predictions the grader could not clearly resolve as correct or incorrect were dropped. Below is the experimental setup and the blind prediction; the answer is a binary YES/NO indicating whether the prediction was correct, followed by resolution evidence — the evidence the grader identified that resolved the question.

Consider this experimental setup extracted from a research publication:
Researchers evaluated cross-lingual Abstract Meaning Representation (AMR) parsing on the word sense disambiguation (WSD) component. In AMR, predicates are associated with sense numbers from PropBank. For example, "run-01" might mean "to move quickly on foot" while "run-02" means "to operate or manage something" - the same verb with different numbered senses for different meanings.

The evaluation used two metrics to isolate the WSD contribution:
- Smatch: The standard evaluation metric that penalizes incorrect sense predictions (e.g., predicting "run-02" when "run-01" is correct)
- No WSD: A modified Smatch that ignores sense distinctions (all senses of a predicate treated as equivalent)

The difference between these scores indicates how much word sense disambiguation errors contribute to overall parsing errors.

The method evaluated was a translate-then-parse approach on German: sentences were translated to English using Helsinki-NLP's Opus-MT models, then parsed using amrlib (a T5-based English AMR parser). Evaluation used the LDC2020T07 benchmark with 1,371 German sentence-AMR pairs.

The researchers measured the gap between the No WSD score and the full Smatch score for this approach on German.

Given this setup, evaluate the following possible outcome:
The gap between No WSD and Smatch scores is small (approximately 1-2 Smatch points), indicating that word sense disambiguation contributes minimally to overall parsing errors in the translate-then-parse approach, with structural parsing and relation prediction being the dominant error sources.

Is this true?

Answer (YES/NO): NO